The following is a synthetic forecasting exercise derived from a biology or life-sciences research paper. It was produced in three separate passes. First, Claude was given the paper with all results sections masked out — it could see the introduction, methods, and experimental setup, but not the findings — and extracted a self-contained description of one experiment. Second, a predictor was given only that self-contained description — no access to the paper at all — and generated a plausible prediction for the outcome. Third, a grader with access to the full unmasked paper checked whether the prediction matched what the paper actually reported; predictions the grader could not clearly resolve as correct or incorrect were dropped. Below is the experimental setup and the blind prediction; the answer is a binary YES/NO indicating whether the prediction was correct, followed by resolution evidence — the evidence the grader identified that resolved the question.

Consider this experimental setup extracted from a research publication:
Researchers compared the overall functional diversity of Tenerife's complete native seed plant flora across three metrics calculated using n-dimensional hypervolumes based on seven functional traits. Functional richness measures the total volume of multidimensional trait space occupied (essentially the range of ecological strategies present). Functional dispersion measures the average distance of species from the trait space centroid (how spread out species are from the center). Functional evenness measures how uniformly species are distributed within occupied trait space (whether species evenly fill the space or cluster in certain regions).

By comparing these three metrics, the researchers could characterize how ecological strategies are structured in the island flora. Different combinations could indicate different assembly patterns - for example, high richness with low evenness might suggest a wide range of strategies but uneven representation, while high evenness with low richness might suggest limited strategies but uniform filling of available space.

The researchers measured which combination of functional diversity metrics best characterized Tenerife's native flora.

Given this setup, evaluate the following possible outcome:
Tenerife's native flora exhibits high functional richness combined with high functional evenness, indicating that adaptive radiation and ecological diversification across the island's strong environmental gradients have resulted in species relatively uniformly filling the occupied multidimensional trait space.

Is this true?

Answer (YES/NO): NO